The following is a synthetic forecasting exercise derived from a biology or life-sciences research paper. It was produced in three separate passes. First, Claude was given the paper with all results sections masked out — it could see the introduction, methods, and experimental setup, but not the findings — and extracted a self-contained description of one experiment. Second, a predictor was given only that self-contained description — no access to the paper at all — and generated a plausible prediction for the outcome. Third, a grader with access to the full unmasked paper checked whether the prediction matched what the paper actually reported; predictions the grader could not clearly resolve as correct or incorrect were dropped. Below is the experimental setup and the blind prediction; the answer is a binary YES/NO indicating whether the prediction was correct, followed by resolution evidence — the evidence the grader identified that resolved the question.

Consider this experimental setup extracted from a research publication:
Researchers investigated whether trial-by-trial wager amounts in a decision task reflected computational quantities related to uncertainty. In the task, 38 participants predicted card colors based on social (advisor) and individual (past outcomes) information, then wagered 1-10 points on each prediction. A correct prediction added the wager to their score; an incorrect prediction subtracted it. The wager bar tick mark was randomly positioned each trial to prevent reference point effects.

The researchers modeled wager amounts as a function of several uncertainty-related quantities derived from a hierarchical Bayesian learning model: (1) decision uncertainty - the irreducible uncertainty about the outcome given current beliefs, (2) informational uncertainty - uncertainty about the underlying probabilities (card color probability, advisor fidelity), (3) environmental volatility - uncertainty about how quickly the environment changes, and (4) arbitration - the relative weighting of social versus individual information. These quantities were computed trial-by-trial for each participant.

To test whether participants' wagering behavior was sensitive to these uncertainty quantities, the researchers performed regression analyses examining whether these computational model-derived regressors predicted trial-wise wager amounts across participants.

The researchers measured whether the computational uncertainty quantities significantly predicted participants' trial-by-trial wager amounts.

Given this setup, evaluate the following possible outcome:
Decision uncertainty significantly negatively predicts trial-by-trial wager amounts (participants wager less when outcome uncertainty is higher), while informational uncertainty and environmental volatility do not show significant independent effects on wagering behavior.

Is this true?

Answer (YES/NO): NO